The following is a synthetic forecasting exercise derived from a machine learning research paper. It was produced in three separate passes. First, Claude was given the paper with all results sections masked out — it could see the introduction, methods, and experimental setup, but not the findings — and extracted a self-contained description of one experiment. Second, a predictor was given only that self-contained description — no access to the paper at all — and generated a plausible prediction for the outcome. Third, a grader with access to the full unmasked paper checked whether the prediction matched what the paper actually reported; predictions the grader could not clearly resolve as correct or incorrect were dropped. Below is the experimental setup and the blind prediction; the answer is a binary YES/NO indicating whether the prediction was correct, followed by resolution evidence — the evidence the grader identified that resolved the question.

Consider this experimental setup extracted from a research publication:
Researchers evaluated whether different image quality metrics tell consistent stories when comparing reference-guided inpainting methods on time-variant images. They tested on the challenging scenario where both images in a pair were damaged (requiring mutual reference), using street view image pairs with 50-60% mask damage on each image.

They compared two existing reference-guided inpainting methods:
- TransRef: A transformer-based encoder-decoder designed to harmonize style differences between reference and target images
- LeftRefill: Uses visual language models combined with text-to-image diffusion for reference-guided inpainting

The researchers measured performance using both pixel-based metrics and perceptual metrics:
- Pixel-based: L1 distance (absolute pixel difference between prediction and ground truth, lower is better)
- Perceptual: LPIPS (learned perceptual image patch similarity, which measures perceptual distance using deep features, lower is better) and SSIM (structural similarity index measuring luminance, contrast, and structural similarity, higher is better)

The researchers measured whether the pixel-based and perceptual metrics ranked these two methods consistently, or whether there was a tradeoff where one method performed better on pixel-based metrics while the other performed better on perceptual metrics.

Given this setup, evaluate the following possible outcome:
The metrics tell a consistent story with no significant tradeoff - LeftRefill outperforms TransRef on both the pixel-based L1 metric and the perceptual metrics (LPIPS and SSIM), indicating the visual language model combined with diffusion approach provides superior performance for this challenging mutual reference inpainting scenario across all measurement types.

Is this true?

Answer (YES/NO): NO